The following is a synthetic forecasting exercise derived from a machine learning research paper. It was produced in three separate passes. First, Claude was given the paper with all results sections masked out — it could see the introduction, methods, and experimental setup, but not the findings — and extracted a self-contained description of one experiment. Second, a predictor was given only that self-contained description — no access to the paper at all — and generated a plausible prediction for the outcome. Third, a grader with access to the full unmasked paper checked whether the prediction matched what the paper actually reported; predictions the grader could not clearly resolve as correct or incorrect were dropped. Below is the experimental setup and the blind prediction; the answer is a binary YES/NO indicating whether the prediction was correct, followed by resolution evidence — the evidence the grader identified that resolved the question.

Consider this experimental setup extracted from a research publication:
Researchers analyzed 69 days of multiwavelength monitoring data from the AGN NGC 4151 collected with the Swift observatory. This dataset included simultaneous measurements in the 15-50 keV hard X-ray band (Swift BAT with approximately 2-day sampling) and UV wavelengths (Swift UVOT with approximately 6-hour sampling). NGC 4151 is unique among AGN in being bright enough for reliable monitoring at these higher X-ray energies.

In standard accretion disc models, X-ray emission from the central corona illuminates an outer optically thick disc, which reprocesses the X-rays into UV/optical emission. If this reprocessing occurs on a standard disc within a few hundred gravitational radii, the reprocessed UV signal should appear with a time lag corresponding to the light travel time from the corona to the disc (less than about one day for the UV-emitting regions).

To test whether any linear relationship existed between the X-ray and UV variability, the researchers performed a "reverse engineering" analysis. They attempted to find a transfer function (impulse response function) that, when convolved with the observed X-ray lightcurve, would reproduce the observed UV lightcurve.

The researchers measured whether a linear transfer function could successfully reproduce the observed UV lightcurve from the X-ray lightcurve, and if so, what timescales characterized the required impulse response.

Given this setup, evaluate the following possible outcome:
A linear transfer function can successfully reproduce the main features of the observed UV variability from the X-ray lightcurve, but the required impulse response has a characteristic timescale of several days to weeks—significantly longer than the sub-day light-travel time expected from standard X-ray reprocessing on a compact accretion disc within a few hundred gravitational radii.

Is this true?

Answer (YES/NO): YES